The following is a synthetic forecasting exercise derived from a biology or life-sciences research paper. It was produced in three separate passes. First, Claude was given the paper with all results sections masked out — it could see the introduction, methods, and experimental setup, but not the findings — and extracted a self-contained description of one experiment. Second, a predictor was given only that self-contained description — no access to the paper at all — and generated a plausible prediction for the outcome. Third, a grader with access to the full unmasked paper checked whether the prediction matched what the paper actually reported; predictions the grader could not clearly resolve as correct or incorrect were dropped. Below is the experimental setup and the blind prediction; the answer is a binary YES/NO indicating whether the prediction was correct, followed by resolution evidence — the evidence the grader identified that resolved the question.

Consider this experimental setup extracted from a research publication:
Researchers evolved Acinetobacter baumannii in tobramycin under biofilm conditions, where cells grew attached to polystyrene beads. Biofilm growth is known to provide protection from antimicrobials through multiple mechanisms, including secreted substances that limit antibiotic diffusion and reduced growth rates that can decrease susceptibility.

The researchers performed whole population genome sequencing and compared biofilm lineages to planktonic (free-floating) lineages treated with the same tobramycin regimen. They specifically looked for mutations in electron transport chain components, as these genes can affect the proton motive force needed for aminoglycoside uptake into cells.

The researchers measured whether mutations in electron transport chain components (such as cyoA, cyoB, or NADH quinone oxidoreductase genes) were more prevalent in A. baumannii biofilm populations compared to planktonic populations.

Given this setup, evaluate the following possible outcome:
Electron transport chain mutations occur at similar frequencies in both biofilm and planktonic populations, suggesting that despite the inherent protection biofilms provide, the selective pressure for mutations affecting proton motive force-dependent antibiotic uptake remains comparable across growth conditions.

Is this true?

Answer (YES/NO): NO